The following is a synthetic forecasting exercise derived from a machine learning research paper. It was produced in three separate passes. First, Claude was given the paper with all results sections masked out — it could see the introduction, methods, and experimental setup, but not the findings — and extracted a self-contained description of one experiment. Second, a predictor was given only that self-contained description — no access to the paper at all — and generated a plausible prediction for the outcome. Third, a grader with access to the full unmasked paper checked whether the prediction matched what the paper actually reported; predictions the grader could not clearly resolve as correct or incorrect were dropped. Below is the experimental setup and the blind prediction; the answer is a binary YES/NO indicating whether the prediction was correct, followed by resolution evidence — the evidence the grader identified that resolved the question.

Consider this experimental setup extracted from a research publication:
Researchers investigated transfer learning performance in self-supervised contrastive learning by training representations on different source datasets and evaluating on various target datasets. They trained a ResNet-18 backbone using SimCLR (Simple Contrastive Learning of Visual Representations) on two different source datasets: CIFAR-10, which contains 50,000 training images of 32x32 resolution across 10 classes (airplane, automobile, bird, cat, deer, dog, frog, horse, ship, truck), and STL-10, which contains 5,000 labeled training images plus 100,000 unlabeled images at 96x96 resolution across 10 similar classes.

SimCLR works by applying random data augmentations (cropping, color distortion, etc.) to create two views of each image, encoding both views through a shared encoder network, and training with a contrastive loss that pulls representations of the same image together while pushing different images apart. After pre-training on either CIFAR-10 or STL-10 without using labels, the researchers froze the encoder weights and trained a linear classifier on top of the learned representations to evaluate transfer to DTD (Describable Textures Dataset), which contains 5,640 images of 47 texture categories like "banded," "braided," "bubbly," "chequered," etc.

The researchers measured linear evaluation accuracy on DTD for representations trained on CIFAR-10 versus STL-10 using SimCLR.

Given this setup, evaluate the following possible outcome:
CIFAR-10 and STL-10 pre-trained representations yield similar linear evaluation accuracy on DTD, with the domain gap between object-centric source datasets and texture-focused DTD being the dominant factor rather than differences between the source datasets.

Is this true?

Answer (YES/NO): NO